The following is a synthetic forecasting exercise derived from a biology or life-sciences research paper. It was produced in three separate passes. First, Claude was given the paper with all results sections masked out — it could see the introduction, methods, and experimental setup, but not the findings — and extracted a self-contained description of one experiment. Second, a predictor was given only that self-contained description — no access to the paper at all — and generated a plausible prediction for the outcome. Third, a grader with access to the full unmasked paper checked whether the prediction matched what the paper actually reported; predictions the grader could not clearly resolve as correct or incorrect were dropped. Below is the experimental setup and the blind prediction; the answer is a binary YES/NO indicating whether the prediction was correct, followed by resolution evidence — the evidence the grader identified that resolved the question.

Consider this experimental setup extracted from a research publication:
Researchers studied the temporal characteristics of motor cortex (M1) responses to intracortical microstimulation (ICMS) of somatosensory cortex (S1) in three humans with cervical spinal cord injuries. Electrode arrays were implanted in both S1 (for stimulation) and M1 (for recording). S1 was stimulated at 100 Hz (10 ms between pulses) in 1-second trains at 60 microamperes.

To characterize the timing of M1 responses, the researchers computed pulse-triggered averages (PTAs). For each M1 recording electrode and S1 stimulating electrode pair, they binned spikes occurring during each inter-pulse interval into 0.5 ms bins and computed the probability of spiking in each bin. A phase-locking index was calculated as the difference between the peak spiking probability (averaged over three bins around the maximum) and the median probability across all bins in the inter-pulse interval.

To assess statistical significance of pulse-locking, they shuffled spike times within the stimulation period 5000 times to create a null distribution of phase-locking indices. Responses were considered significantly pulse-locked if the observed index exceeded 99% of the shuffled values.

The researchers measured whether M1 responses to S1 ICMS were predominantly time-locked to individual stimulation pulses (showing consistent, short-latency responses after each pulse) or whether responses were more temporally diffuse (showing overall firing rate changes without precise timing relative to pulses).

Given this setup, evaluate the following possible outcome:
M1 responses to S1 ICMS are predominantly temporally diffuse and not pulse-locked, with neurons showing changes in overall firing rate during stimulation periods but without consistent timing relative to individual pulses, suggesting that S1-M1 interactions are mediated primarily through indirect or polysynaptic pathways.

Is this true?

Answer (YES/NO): YES